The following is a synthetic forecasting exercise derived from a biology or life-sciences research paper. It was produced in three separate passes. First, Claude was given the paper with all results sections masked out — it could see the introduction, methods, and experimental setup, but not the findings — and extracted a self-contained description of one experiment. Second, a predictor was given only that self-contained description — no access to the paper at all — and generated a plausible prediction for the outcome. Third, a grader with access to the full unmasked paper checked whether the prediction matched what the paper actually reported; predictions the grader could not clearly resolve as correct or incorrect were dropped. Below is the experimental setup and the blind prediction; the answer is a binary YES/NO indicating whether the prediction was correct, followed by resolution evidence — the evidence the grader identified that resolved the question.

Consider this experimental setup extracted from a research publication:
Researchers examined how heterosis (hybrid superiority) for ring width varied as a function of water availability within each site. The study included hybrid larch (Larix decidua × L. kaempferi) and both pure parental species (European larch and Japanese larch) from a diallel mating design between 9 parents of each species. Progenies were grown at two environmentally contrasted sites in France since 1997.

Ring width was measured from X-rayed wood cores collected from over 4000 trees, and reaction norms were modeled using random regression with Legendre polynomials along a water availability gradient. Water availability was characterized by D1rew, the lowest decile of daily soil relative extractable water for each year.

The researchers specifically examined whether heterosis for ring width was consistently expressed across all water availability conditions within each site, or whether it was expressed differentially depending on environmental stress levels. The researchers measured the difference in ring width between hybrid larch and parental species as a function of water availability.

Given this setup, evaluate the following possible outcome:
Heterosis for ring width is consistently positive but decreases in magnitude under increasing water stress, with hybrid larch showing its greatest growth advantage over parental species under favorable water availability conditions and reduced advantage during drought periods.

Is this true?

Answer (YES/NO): YES